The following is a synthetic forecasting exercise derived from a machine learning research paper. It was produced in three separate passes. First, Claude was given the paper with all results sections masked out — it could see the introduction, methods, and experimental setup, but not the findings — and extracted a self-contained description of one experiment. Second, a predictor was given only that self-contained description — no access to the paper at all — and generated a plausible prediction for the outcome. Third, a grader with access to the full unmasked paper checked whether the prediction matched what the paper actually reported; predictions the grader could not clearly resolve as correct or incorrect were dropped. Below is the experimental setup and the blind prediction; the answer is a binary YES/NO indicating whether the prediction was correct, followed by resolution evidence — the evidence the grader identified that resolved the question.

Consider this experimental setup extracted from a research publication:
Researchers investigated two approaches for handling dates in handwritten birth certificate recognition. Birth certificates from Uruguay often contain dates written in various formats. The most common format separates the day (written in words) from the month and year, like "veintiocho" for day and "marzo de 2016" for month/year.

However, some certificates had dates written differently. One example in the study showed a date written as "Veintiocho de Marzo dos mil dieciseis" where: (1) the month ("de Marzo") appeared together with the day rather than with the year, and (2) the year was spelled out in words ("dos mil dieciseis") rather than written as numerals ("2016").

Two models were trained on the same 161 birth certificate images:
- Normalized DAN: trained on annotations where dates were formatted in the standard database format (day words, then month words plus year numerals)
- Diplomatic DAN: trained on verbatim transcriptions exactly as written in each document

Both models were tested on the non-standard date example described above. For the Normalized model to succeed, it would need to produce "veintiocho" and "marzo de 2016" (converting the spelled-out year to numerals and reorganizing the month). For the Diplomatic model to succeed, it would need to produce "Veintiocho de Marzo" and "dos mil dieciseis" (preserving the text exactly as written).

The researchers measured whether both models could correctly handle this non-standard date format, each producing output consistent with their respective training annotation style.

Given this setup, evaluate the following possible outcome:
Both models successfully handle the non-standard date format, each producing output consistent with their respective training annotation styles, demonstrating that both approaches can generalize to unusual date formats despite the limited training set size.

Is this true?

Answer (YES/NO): YES